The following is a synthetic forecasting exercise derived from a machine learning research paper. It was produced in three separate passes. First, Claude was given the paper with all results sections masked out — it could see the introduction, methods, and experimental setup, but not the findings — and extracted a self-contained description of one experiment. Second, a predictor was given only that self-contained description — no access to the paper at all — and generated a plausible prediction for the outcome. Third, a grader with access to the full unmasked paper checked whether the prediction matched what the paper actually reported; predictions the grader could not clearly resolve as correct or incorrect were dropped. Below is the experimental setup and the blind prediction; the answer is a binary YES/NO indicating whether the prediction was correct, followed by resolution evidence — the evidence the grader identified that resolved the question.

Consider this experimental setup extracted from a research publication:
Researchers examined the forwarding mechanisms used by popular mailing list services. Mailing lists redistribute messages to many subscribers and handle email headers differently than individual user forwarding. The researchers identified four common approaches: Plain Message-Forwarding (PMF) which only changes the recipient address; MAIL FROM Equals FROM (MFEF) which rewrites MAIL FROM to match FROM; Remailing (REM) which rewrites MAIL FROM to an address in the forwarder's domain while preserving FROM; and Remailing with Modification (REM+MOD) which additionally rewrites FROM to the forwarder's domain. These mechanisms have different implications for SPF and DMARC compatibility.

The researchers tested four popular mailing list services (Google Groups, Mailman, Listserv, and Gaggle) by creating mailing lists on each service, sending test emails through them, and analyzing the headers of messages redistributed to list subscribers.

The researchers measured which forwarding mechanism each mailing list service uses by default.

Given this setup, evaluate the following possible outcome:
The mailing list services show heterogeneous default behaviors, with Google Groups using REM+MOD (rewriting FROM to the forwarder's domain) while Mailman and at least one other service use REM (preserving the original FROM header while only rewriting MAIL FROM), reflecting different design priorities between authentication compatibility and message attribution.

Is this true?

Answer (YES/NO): NO